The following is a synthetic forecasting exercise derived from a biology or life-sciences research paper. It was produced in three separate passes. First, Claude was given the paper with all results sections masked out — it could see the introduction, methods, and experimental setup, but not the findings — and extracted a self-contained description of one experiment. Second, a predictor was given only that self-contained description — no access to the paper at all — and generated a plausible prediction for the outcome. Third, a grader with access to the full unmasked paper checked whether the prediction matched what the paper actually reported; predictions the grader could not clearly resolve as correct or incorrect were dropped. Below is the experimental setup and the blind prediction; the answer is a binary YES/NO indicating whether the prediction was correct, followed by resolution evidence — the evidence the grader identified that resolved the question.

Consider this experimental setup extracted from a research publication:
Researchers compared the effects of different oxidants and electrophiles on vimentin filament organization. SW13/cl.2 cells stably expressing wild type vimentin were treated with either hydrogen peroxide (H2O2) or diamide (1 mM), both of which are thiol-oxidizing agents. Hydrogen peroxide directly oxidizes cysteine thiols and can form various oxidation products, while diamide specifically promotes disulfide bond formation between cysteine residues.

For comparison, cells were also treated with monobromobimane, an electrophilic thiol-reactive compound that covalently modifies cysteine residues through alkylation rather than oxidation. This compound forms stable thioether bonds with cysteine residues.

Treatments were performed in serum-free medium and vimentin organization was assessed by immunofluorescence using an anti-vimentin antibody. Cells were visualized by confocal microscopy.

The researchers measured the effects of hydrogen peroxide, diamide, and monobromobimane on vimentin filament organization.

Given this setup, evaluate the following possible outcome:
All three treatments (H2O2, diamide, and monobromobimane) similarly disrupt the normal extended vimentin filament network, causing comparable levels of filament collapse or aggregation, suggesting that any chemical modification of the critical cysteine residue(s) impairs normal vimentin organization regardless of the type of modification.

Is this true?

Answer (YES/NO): NO